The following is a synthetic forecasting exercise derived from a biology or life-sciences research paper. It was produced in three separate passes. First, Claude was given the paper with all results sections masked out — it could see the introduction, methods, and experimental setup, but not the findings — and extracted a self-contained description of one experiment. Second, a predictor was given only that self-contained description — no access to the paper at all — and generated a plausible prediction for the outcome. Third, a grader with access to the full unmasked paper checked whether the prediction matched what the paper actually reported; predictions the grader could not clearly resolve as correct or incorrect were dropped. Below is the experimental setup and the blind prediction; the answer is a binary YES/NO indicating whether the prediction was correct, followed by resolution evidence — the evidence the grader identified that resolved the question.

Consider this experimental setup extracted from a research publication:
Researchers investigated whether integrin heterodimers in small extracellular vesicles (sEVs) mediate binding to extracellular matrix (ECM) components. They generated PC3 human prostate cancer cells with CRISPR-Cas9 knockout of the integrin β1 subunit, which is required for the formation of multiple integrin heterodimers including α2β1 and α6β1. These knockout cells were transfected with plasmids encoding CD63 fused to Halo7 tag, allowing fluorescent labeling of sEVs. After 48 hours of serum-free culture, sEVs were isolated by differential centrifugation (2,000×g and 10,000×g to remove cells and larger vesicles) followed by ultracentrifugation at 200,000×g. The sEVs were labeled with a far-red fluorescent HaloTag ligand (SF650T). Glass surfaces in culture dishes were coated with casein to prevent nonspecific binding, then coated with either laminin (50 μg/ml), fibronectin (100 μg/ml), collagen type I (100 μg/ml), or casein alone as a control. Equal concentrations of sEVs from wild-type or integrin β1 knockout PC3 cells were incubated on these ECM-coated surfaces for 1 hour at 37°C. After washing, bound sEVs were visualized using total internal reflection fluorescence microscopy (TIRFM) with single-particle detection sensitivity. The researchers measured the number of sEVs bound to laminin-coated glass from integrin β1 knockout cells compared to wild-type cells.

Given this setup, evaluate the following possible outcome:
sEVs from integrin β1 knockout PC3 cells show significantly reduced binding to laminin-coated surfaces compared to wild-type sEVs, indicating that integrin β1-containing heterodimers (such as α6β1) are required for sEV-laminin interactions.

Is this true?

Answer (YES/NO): YES